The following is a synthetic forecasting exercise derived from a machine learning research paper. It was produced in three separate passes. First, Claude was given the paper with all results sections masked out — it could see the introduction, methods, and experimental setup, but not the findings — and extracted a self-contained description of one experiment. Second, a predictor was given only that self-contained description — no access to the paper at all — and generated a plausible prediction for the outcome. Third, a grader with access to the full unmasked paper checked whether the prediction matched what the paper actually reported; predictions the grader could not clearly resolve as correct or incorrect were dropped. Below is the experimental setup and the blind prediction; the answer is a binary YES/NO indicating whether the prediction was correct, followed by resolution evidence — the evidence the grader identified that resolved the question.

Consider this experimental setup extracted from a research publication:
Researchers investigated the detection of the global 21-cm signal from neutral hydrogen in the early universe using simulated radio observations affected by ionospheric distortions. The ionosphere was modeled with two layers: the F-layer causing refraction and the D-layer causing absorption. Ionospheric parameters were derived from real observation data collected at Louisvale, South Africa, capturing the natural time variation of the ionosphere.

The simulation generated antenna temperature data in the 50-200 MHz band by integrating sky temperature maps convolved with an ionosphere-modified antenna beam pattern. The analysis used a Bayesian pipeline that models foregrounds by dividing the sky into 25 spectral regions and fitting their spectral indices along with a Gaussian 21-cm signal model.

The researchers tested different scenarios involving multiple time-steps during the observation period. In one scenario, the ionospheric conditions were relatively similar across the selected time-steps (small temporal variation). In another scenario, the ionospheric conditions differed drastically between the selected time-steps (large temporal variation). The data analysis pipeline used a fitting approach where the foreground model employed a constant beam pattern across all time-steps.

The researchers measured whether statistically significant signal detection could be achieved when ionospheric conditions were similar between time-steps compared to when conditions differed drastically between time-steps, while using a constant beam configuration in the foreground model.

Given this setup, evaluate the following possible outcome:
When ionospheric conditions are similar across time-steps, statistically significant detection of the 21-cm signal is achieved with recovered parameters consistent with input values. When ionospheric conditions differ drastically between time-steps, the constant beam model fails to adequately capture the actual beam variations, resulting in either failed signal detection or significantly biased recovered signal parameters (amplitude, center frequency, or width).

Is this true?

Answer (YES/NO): YES